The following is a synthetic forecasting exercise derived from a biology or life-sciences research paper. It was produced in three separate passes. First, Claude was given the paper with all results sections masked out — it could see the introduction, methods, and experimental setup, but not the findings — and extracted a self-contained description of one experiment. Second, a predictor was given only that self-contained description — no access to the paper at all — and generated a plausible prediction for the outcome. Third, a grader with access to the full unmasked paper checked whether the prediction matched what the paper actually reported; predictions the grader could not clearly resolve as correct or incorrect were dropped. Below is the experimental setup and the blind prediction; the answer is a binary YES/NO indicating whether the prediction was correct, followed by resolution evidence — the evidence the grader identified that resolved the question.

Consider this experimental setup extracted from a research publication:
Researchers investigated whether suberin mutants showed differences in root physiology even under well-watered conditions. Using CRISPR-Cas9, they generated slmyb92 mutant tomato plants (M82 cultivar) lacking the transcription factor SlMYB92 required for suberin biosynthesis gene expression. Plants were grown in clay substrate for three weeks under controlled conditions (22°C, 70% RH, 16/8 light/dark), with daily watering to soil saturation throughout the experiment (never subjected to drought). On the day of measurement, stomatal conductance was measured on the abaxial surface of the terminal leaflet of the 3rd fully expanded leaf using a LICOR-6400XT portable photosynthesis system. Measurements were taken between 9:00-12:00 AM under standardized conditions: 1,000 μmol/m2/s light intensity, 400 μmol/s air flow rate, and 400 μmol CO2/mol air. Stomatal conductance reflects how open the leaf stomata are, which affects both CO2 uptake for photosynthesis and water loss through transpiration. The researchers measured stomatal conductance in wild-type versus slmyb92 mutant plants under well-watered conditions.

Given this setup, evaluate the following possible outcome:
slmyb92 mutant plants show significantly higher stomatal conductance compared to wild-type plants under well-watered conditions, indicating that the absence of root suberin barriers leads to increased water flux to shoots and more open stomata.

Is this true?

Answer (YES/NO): NO